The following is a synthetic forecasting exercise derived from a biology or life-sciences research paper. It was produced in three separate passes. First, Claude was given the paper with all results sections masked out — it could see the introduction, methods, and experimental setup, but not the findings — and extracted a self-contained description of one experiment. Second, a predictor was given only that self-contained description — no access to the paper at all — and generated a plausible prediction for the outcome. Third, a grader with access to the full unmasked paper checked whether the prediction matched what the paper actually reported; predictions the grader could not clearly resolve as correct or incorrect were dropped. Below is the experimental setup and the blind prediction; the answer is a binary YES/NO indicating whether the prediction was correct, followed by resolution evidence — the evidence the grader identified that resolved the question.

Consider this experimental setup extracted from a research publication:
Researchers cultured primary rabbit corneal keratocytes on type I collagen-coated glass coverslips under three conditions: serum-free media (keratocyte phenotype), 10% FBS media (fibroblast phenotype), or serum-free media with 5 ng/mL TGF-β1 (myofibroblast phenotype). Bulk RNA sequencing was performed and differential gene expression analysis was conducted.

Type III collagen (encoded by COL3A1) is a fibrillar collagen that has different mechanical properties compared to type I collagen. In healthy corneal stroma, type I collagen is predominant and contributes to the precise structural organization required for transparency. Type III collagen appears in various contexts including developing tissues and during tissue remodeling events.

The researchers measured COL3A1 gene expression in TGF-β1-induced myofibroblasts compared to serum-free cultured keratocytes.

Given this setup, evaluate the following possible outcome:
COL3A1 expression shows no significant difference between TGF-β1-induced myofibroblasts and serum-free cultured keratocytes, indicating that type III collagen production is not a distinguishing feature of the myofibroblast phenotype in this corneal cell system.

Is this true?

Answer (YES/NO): NO